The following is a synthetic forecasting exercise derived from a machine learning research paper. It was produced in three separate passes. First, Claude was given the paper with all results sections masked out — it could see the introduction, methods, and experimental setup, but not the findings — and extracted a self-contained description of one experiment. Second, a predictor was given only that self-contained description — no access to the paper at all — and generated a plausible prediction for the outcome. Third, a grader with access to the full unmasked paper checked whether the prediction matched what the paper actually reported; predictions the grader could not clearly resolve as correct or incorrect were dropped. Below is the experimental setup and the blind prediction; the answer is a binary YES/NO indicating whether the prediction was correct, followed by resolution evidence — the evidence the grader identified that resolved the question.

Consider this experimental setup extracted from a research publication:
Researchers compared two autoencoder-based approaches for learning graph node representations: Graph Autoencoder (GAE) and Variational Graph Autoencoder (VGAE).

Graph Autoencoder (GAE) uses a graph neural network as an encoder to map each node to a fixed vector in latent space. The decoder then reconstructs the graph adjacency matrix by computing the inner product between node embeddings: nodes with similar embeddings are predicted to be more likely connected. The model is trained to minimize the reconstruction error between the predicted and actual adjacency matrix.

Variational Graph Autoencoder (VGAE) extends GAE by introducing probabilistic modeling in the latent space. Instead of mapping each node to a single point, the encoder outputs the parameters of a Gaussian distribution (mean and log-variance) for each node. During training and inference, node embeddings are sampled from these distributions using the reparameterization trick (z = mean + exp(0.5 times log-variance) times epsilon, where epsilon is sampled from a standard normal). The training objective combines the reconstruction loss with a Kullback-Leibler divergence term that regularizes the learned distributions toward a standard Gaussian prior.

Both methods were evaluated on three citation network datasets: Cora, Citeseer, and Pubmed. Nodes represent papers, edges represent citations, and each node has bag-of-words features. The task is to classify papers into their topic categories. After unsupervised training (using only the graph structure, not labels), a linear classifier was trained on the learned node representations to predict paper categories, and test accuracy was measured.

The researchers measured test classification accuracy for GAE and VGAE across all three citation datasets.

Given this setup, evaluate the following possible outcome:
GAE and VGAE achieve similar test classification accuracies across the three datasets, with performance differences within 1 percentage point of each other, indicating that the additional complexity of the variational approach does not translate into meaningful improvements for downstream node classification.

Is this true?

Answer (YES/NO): NO